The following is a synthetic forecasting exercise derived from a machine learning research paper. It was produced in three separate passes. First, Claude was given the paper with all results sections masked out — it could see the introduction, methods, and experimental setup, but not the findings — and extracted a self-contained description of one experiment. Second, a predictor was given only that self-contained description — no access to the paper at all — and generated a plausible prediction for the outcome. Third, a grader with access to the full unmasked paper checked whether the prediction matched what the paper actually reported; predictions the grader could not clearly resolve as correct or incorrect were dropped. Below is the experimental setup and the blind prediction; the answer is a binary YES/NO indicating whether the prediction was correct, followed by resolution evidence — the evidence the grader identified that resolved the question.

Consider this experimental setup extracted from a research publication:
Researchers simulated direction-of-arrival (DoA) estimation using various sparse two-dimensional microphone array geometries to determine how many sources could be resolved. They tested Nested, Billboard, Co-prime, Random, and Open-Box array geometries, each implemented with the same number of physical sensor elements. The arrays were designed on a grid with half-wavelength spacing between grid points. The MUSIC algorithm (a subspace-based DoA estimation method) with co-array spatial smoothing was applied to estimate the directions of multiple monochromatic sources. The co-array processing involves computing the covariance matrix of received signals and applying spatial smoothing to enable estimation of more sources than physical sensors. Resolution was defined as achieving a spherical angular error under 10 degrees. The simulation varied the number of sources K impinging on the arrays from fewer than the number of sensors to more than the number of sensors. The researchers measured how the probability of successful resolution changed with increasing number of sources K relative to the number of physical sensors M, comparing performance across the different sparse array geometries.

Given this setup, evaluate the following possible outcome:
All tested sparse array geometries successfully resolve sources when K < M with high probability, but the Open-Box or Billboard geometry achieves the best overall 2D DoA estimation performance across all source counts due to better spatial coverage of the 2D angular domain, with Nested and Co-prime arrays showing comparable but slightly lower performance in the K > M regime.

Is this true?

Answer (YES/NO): NO